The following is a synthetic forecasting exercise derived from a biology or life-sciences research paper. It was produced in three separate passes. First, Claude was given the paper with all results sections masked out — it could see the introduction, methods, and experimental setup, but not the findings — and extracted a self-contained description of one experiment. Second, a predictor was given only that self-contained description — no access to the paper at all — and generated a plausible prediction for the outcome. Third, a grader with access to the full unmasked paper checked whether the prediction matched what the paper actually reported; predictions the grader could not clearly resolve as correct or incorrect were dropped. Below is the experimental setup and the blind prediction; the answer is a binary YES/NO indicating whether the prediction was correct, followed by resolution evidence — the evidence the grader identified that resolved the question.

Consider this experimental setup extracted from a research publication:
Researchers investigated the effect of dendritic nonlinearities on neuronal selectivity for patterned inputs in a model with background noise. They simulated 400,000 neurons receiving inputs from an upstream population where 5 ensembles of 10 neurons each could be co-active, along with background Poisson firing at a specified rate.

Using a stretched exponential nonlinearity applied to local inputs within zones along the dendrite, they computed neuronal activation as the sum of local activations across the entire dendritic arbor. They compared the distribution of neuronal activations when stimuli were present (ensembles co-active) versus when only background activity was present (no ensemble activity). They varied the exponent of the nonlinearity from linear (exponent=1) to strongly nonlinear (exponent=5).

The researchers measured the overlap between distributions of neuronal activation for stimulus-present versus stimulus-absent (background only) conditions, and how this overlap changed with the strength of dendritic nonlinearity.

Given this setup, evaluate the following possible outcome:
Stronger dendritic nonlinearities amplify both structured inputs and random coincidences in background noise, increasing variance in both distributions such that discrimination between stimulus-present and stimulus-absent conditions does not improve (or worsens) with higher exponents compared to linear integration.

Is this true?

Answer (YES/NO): NO